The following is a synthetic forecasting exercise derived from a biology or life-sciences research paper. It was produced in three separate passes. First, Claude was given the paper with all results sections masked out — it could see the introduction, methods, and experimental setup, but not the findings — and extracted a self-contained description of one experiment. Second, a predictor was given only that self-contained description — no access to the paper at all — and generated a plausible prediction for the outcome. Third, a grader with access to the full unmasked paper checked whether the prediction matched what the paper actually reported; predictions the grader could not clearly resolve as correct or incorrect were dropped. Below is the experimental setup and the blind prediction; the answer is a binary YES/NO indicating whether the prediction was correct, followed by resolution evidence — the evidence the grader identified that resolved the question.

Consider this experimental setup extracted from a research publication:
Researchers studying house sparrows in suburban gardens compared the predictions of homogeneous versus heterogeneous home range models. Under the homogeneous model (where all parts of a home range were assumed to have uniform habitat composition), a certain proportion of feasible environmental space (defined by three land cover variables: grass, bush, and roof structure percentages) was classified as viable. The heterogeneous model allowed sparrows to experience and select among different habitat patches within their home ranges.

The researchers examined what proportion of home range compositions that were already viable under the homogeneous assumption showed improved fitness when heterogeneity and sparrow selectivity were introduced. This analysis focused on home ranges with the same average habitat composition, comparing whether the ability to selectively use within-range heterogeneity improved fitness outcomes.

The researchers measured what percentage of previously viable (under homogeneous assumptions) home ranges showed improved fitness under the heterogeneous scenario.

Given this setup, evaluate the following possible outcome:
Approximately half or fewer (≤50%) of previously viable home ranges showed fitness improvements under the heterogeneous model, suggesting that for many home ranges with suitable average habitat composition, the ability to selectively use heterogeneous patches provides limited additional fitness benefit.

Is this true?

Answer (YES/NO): YES